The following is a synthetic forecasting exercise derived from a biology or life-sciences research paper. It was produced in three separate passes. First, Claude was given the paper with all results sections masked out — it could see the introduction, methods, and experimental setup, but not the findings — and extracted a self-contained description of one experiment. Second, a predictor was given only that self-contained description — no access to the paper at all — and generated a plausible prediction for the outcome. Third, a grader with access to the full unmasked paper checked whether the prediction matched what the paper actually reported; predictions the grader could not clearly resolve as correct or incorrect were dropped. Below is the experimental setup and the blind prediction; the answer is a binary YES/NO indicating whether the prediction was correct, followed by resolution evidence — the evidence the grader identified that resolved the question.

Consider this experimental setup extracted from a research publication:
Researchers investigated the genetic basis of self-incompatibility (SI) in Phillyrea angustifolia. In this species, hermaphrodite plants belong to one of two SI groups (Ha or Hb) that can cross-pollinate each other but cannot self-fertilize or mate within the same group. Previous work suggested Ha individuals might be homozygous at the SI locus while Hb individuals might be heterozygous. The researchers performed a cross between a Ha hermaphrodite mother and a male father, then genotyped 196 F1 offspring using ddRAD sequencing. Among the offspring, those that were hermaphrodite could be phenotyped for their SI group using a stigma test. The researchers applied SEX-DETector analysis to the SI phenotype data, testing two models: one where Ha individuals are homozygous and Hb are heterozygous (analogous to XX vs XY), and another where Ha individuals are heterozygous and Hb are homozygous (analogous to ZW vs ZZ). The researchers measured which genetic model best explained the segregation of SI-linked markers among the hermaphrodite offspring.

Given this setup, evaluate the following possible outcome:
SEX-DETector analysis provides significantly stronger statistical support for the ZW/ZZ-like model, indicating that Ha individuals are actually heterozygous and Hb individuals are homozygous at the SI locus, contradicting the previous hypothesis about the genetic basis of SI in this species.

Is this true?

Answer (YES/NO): NO